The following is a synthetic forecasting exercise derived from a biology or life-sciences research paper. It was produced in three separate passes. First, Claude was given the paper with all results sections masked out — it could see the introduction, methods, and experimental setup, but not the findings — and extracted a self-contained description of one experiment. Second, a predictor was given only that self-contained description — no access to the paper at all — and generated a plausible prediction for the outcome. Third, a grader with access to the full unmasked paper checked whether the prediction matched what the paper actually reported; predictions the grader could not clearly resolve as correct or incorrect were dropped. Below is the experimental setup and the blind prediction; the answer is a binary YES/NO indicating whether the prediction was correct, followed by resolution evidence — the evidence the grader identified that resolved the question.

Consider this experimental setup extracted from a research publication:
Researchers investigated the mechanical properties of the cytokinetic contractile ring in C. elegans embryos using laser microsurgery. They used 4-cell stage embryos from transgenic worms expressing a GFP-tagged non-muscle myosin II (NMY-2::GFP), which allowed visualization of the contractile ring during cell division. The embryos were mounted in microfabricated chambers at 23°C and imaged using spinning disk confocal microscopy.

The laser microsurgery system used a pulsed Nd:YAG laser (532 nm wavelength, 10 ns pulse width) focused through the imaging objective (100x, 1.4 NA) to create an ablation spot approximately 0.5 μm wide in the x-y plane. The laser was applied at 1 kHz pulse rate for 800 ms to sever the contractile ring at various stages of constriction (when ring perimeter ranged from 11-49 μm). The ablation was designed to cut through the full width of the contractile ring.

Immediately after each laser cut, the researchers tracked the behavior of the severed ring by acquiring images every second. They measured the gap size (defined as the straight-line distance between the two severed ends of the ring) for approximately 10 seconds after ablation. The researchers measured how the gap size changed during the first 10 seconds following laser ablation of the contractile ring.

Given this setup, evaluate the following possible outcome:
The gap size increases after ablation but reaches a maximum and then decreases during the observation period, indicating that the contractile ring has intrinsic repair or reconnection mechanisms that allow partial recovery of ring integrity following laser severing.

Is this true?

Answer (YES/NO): NO